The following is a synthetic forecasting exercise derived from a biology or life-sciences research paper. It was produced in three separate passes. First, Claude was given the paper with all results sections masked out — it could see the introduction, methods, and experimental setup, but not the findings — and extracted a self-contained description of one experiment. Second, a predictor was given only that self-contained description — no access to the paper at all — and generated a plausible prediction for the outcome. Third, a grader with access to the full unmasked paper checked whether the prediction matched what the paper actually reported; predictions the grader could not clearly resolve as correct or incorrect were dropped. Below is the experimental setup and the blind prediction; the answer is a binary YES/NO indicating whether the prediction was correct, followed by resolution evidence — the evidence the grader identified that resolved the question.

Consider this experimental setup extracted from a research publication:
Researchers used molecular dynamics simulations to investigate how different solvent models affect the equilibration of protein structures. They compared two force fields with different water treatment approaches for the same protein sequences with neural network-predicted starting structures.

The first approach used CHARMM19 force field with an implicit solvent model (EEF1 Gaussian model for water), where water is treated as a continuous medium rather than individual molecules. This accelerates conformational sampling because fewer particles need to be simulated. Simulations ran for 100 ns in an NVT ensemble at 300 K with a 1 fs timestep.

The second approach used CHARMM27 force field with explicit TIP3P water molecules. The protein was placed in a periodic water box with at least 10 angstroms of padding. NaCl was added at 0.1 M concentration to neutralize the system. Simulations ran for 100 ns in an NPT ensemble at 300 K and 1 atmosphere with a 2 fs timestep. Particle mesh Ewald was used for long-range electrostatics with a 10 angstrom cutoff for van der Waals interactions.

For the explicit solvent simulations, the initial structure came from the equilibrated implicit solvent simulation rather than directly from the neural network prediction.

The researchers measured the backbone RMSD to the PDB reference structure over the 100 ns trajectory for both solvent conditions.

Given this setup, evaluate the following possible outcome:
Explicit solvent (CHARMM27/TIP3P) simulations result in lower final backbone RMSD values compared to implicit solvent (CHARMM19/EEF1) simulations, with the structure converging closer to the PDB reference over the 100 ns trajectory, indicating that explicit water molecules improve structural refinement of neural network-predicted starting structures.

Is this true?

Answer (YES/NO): YES